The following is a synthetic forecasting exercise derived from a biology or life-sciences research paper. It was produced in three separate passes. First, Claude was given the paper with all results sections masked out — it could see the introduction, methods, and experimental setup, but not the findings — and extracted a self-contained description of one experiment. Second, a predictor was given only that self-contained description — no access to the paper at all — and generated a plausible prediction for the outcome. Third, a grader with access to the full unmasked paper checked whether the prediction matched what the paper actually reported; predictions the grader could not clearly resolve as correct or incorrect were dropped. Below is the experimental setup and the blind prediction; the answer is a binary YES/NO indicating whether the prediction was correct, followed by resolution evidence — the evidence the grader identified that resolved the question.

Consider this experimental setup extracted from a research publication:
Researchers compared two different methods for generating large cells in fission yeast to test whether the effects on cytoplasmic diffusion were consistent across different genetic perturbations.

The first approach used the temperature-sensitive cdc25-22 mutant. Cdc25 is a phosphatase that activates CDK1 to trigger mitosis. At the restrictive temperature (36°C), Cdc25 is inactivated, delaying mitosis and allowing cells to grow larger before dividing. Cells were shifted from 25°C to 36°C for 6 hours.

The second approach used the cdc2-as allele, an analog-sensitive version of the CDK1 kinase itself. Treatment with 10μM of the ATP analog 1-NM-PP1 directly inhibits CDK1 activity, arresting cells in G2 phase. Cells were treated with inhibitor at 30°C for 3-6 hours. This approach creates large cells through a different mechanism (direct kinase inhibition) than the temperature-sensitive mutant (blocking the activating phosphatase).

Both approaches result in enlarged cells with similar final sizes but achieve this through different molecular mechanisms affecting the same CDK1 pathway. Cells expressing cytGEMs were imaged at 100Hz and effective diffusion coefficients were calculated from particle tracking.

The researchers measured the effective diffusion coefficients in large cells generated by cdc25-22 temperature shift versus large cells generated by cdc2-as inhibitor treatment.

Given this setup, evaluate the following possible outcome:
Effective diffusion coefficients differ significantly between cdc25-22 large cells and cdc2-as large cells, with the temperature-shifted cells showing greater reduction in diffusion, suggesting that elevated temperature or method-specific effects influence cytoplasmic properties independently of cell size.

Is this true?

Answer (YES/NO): NO